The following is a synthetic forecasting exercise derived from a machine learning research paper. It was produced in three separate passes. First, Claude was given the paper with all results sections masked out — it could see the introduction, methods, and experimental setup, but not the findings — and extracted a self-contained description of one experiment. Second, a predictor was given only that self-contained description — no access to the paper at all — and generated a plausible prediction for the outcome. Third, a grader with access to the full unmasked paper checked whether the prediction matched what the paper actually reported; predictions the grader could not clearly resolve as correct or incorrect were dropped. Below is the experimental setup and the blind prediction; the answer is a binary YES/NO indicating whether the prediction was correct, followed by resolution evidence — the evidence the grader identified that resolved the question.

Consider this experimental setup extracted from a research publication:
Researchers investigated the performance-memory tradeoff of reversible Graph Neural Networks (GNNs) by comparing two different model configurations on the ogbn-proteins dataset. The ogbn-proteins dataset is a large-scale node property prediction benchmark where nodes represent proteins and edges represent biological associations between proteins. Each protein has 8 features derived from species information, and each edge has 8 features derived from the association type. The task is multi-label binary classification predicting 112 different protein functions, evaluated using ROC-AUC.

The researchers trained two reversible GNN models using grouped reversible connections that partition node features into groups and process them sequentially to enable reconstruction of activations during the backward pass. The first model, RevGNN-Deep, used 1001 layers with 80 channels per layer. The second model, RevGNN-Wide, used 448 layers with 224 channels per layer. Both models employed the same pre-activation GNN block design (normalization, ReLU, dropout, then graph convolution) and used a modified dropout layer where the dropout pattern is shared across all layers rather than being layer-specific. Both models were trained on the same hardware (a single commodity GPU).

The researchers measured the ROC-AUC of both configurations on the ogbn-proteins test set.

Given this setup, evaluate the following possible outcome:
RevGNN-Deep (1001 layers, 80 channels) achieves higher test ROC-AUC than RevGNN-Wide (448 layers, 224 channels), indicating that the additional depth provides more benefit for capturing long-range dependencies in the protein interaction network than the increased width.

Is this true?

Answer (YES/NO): NO